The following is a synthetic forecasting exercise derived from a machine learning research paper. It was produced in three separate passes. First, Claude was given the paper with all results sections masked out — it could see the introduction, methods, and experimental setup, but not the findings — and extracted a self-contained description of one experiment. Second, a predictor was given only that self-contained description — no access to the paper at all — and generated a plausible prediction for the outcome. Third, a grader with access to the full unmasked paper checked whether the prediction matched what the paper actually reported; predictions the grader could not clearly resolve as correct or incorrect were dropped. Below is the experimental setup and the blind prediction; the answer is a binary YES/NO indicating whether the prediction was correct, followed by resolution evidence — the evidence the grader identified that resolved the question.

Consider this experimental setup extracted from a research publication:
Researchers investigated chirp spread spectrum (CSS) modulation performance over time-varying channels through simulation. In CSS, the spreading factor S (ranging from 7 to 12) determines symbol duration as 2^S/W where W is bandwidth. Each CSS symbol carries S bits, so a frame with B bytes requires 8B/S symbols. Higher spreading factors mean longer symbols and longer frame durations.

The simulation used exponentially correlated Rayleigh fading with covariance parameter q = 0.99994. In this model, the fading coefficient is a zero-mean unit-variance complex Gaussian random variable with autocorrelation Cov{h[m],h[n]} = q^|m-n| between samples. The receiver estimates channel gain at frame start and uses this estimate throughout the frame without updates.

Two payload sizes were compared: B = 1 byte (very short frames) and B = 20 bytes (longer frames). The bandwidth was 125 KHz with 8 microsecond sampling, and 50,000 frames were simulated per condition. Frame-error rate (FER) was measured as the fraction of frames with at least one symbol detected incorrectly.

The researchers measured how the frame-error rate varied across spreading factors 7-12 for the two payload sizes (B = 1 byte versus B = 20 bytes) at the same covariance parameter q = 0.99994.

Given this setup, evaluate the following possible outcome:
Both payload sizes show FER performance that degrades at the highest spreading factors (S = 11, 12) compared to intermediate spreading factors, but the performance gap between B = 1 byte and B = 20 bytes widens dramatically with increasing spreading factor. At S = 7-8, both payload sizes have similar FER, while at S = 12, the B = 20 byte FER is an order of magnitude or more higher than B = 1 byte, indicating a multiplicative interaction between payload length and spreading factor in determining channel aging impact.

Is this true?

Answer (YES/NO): NO